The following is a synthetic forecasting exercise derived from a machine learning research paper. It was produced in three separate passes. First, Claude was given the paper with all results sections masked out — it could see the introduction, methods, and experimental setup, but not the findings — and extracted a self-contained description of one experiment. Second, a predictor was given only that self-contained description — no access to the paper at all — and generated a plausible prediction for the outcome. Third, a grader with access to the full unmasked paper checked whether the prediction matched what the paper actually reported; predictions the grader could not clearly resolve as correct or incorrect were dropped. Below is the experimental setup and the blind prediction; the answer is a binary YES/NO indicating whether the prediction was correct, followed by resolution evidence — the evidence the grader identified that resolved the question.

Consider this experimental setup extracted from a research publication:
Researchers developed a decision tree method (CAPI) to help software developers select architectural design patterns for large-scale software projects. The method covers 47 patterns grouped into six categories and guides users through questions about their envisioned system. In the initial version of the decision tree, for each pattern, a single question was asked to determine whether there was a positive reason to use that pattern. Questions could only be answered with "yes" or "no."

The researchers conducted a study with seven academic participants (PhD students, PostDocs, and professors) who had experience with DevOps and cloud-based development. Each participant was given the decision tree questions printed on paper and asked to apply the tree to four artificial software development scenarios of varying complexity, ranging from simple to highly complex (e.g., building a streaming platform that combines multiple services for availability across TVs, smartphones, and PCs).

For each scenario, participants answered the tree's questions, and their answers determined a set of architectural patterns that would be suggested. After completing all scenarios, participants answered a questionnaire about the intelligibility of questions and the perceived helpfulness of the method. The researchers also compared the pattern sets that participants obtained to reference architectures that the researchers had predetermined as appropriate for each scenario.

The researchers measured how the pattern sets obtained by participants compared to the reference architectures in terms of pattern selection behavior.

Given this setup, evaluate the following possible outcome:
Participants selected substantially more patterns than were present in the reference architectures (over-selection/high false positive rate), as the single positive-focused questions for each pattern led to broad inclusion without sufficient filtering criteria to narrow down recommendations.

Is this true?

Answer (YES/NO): YES